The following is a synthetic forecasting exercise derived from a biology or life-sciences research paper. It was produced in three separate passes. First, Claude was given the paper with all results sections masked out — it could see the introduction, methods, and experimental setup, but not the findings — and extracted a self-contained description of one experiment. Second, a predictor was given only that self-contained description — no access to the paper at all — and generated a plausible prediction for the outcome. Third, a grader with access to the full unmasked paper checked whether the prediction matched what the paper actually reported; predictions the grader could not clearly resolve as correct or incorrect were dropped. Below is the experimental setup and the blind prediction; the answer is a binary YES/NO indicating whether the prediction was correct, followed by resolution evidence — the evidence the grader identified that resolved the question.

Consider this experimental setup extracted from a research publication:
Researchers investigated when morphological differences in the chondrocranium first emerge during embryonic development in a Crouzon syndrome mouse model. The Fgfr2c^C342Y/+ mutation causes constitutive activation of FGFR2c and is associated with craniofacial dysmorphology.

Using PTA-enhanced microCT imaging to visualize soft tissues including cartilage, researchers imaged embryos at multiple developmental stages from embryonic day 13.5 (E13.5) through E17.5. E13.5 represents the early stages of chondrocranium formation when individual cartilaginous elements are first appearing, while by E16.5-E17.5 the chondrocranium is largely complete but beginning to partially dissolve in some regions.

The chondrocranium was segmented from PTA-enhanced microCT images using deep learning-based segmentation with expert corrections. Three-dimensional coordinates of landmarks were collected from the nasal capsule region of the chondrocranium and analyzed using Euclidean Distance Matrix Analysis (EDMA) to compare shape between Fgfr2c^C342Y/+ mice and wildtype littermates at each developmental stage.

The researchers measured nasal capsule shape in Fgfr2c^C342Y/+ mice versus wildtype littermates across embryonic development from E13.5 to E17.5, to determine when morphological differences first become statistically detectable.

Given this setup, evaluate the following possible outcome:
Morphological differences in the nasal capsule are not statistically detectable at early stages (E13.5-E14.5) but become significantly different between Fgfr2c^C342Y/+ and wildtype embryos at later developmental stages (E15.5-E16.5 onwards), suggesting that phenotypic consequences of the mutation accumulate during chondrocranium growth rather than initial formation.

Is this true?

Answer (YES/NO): NO